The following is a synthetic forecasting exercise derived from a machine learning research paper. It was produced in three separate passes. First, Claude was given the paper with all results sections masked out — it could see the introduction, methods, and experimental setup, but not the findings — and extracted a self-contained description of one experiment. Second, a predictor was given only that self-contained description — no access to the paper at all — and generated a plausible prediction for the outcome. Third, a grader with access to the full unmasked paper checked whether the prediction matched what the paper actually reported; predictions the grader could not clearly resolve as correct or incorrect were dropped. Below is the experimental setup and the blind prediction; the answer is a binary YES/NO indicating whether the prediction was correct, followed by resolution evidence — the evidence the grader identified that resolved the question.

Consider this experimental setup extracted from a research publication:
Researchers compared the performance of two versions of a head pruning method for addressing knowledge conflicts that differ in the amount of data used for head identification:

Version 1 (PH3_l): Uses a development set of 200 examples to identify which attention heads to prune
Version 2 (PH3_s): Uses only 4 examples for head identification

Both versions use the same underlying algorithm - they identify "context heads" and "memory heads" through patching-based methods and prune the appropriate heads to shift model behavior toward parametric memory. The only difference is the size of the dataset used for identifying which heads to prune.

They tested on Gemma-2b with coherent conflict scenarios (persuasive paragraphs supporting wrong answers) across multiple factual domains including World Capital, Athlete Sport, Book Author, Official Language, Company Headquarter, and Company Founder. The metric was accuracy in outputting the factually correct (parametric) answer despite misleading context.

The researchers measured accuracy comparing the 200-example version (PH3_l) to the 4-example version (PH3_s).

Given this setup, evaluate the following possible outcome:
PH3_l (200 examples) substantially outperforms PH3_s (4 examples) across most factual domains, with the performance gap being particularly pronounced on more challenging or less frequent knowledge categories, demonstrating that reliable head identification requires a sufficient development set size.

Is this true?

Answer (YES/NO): NO